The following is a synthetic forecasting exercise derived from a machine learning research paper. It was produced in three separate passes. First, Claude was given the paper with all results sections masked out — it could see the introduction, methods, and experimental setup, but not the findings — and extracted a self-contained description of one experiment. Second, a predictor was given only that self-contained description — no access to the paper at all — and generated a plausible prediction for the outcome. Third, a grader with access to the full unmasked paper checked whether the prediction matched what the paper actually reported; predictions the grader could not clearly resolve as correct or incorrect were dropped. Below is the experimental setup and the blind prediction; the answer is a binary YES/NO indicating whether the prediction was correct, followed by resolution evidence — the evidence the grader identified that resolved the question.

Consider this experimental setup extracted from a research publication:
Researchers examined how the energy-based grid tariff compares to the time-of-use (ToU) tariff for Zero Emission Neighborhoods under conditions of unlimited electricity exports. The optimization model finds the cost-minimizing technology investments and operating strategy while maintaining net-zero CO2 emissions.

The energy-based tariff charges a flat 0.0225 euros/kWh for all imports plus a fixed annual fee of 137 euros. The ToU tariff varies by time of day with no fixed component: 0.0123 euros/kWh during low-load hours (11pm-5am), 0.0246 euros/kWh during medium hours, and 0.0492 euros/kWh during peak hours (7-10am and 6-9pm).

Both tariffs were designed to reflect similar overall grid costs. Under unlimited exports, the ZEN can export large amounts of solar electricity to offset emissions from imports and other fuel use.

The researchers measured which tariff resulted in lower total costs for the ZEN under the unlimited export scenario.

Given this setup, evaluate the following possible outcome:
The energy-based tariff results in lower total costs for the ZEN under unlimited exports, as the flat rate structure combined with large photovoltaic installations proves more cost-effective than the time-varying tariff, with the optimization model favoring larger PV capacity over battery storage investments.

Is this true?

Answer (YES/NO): NO